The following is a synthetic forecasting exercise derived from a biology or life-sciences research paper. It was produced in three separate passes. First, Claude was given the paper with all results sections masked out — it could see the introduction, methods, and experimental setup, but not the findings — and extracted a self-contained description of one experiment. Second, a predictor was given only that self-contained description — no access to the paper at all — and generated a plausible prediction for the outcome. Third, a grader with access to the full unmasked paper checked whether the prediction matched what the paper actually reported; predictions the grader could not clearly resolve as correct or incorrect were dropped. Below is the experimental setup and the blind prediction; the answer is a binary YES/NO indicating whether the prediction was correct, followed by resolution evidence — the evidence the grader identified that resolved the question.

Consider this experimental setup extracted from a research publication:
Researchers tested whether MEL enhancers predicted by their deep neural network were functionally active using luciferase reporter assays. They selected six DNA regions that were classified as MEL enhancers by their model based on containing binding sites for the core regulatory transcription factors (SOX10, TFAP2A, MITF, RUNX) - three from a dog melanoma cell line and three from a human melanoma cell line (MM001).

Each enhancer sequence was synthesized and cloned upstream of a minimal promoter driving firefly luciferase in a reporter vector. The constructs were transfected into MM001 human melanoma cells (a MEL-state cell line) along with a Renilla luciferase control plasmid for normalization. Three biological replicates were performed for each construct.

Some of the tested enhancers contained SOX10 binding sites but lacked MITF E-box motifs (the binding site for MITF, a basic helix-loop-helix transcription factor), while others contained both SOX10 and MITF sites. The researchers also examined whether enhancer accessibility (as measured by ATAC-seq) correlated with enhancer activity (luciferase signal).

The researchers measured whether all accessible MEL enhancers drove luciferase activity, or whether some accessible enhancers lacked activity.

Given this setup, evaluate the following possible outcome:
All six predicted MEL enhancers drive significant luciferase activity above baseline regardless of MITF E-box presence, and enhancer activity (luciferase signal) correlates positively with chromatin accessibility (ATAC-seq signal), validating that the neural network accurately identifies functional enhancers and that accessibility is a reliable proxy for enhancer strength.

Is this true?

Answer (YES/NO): NO